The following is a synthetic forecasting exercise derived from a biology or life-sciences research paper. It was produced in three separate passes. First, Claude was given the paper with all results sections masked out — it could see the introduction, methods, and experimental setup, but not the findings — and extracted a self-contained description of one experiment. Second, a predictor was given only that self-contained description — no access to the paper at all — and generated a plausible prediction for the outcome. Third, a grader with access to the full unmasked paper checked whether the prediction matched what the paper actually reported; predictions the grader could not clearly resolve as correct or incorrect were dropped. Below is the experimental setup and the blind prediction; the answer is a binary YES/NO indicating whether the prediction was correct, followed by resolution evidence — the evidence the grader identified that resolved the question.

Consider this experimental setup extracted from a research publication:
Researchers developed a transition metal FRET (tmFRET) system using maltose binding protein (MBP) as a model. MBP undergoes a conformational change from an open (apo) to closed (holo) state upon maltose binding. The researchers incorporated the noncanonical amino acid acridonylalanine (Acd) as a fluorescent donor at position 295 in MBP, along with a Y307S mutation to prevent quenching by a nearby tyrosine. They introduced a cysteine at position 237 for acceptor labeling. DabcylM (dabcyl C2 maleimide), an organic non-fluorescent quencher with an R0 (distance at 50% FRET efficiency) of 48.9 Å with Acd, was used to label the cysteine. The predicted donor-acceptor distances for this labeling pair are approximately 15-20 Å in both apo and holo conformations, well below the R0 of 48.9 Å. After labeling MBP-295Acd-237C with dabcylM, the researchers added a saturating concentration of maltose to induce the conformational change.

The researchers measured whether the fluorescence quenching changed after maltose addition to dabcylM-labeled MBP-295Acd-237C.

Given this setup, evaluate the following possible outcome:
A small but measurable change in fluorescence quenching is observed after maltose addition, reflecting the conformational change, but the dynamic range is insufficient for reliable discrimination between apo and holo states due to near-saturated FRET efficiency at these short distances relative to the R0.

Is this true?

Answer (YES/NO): NO